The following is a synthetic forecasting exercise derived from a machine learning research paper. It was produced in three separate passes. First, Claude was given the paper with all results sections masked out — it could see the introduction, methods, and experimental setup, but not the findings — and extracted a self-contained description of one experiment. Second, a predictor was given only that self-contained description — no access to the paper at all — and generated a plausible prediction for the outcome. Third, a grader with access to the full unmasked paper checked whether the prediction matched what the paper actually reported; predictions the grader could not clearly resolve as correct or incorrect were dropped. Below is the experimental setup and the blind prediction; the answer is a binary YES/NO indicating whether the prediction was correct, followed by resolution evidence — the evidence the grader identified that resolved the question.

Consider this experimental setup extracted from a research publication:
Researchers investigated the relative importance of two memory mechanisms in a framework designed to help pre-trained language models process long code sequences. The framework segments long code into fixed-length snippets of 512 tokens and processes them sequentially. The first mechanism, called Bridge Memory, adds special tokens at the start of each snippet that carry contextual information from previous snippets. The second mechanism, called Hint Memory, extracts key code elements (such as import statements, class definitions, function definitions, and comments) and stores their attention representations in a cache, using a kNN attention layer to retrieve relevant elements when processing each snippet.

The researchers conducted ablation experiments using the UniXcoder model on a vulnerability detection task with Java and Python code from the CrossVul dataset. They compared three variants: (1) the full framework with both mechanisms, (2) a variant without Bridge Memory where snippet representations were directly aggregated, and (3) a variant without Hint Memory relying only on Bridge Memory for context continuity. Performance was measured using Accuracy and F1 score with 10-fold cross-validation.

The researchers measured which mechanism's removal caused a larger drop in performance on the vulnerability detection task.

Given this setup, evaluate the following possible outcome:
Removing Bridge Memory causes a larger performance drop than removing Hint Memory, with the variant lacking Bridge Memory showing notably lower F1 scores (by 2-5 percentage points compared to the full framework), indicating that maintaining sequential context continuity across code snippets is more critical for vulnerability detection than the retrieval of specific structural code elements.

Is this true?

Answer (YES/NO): NO